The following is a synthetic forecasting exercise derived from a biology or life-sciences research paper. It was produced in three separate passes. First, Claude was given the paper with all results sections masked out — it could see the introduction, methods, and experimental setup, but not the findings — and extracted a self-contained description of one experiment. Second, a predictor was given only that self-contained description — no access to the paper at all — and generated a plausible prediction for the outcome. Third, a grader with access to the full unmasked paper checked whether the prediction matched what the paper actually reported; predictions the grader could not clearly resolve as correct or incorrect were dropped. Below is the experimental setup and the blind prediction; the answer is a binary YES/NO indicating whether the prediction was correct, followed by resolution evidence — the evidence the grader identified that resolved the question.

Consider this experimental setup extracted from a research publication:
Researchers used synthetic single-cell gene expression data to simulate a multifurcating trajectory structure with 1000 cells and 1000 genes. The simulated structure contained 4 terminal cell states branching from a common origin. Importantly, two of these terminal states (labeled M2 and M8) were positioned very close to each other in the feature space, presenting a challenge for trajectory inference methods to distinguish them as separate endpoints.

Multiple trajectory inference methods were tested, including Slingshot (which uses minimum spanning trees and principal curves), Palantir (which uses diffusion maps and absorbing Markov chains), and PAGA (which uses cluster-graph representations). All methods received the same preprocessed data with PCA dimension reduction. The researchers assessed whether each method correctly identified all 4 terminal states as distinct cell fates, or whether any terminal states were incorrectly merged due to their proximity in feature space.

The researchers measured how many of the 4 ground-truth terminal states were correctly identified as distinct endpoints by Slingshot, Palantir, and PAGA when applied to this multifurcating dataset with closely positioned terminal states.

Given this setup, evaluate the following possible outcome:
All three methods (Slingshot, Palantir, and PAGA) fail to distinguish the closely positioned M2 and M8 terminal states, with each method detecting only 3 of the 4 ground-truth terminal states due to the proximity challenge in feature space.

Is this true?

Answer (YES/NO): YES